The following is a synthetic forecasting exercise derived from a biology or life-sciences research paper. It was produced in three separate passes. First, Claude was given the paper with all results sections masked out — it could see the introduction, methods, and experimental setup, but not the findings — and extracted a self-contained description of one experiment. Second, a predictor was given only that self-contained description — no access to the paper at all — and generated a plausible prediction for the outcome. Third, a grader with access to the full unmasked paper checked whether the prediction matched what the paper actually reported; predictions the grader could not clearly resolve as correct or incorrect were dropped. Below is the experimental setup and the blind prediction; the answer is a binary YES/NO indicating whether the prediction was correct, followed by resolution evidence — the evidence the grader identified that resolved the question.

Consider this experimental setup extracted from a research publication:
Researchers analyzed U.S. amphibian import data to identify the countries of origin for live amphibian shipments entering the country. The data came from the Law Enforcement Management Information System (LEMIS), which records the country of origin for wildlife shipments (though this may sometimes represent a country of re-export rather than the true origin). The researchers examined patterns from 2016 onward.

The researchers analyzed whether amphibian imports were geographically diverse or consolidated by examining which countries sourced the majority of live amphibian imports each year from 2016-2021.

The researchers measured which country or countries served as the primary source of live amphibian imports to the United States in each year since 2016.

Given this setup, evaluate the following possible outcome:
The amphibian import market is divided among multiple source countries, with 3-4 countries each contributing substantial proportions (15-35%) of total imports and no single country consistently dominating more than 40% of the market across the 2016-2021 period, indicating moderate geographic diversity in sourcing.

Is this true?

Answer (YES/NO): NO